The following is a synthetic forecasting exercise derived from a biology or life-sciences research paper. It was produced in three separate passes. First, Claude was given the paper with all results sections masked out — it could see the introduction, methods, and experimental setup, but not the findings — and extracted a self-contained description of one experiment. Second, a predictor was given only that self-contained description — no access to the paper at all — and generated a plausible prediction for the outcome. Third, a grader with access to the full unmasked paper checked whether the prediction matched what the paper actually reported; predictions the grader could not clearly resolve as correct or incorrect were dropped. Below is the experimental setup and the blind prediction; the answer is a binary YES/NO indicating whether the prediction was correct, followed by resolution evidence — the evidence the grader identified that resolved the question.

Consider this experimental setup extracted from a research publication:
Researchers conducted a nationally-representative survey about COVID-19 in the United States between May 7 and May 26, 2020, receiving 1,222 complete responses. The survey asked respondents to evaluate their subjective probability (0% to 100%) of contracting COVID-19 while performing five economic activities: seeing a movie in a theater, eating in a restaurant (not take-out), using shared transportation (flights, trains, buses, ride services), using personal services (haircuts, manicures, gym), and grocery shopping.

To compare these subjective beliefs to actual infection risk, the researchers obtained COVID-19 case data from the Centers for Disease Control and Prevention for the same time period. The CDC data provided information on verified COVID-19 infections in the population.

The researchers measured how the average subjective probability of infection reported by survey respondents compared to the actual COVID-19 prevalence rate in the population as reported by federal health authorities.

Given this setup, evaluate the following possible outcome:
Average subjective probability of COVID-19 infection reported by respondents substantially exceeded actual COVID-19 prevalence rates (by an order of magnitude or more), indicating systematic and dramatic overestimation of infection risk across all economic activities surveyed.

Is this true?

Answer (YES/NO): YES